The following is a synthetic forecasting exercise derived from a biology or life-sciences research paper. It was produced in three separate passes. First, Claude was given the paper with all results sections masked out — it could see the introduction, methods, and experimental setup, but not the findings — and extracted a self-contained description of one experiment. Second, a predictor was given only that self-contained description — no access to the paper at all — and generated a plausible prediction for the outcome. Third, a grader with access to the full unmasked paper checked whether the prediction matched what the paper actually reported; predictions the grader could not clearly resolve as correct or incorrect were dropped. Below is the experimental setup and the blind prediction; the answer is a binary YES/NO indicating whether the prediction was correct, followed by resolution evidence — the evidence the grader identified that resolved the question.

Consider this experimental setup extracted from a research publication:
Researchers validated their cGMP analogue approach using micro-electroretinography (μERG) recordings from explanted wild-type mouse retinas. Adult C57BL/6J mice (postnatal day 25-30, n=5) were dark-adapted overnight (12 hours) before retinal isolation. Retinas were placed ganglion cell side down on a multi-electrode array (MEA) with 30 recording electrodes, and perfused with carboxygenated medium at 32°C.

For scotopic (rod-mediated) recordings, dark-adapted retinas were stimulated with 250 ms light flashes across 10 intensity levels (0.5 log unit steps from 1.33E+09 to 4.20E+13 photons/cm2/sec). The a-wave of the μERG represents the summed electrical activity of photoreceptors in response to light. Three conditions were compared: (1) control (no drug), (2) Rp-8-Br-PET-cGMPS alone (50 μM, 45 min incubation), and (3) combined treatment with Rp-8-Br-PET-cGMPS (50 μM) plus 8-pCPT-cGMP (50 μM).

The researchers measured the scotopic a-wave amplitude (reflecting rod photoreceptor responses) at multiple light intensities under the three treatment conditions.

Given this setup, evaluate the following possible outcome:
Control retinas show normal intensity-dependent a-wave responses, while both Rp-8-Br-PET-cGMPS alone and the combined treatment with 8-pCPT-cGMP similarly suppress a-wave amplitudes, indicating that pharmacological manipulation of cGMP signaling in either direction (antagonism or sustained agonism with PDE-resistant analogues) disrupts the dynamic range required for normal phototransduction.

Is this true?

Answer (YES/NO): NO